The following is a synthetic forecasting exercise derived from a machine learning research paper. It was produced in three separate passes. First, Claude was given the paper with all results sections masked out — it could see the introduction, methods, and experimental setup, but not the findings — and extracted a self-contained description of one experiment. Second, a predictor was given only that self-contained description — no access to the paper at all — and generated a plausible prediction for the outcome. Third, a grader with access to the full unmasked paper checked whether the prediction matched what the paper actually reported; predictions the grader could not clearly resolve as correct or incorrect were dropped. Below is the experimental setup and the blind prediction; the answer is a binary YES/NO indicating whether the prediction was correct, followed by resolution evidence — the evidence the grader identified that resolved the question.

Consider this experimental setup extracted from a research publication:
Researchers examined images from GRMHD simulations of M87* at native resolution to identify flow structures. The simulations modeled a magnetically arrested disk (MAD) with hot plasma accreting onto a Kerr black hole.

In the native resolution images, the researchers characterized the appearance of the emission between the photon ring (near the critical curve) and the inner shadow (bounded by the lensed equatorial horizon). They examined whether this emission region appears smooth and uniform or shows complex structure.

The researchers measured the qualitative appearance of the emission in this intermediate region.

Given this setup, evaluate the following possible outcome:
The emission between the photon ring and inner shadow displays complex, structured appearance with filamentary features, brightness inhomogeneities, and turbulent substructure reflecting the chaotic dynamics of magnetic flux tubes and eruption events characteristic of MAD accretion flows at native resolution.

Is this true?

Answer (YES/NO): YES